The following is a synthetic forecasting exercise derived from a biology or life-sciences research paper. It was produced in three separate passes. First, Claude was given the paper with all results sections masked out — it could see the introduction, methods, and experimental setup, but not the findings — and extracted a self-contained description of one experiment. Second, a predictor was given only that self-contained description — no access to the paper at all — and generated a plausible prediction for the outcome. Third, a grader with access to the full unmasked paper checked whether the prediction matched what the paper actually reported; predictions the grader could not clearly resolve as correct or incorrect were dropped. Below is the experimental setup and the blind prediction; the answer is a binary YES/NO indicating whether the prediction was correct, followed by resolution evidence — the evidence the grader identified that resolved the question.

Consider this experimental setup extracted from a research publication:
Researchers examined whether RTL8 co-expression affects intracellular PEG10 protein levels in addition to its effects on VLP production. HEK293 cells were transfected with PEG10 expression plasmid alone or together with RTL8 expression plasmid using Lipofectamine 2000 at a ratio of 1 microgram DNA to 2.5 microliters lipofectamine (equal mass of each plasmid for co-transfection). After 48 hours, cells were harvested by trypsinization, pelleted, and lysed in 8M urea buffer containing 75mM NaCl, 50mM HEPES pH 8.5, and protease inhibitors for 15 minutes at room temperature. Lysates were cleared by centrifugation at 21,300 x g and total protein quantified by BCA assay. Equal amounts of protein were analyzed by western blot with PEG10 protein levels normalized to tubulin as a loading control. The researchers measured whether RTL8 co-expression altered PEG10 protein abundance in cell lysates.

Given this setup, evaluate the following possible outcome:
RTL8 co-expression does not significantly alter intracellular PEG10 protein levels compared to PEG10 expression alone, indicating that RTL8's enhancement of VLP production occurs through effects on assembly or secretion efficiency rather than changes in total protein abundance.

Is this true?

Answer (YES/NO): NO